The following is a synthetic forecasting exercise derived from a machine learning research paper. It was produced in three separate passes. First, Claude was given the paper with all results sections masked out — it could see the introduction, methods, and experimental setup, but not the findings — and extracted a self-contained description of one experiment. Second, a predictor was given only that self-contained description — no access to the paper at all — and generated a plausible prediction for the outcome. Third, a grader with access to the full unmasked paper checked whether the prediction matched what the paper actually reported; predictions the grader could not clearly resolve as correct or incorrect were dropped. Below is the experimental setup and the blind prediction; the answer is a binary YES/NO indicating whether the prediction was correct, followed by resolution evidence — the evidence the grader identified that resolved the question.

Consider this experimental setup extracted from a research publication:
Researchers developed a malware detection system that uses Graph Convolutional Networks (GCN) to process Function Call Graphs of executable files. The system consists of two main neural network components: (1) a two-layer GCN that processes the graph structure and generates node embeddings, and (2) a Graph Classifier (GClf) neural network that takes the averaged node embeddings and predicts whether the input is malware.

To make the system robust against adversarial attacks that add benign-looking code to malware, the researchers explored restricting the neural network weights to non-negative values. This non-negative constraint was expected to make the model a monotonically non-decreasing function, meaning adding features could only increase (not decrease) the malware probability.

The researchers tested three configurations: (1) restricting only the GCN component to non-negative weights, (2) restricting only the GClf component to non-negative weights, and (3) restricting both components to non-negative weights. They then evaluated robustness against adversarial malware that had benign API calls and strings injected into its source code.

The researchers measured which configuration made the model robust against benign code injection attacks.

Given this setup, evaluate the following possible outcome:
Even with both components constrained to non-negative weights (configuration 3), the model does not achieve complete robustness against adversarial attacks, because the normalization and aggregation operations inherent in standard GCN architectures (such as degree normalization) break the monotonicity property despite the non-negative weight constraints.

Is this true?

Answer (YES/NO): NO